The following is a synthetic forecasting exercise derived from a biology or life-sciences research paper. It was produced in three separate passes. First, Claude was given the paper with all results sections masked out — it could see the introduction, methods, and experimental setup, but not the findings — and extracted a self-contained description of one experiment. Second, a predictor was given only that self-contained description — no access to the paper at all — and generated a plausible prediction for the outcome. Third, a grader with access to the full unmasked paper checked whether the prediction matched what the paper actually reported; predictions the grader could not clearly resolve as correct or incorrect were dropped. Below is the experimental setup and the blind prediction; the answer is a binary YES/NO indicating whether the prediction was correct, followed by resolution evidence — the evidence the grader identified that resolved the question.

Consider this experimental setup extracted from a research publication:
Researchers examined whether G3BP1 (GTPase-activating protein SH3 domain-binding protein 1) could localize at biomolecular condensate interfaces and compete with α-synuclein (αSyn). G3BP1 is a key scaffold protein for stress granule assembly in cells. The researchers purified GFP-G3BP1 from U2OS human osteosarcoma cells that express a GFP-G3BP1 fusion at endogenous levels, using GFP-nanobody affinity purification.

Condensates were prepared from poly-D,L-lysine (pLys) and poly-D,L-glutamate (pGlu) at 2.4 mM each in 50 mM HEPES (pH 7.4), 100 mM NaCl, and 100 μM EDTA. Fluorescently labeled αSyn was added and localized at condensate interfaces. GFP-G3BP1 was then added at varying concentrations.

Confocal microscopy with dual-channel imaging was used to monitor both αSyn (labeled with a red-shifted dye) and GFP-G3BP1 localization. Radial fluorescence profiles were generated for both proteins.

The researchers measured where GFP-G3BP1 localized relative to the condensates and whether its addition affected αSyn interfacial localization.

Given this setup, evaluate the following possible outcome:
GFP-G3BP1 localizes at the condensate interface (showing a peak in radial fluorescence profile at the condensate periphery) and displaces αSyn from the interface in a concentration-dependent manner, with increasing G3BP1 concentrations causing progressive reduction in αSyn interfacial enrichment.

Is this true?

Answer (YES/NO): NO